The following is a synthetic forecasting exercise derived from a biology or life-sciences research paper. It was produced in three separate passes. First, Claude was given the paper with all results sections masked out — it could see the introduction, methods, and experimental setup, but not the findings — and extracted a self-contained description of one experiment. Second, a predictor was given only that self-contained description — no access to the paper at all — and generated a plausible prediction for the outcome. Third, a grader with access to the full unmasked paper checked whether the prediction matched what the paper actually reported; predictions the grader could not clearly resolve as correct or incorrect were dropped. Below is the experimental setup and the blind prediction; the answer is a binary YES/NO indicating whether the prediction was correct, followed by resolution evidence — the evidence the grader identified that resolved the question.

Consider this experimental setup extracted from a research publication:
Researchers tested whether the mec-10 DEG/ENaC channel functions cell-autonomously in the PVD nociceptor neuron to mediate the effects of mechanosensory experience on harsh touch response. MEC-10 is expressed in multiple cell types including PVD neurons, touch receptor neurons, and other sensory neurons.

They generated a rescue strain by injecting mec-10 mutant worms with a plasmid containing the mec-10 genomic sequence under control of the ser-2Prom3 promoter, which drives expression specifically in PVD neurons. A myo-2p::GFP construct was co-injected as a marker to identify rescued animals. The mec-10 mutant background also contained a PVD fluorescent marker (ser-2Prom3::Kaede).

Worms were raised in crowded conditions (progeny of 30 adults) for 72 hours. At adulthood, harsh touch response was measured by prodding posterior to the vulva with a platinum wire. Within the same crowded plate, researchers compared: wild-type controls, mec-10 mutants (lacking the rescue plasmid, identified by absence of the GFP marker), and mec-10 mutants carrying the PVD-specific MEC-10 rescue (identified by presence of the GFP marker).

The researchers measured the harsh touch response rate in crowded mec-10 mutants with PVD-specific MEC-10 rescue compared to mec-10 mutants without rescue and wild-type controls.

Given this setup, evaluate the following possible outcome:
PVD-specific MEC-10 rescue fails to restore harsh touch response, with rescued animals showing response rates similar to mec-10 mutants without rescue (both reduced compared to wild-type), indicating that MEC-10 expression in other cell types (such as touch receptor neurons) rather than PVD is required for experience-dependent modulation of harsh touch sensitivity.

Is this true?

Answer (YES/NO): NO